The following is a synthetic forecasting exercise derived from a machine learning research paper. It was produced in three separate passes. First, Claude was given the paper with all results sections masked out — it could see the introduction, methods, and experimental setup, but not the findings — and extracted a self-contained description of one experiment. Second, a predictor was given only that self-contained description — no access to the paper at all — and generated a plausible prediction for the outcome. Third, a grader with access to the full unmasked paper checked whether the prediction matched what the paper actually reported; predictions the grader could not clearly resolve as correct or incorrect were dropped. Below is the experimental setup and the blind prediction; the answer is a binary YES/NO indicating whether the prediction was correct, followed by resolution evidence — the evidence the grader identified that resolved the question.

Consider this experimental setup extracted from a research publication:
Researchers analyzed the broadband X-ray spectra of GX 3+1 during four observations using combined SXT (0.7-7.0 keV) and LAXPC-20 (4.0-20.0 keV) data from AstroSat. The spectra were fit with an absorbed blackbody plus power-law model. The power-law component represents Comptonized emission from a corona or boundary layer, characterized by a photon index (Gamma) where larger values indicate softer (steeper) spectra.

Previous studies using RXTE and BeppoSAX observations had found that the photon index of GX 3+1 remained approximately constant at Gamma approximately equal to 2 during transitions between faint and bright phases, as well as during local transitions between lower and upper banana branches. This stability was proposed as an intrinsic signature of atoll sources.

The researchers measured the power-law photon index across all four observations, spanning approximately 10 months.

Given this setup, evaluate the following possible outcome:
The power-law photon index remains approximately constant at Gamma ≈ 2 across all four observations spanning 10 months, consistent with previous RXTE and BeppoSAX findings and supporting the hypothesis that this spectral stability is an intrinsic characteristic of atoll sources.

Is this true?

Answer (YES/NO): NO